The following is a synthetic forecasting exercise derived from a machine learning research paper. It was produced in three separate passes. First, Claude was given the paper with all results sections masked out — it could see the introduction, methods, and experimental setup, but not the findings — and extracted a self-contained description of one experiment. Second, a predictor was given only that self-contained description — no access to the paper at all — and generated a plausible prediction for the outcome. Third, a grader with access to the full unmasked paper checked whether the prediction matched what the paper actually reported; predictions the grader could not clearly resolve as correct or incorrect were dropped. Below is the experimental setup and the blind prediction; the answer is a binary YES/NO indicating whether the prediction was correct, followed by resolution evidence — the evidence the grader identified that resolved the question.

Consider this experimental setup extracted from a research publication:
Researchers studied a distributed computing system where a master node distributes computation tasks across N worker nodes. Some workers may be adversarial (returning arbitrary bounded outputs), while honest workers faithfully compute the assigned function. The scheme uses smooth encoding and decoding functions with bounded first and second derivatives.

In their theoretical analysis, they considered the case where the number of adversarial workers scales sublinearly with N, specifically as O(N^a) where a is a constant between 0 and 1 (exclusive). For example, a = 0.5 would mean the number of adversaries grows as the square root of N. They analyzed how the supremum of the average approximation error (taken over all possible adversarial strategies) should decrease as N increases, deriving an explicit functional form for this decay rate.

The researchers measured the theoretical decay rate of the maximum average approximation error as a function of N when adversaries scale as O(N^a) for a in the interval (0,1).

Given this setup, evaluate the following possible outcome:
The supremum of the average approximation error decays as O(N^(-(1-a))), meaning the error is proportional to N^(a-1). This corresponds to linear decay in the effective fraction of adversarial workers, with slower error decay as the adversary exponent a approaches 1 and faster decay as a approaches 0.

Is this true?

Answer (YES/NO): NO